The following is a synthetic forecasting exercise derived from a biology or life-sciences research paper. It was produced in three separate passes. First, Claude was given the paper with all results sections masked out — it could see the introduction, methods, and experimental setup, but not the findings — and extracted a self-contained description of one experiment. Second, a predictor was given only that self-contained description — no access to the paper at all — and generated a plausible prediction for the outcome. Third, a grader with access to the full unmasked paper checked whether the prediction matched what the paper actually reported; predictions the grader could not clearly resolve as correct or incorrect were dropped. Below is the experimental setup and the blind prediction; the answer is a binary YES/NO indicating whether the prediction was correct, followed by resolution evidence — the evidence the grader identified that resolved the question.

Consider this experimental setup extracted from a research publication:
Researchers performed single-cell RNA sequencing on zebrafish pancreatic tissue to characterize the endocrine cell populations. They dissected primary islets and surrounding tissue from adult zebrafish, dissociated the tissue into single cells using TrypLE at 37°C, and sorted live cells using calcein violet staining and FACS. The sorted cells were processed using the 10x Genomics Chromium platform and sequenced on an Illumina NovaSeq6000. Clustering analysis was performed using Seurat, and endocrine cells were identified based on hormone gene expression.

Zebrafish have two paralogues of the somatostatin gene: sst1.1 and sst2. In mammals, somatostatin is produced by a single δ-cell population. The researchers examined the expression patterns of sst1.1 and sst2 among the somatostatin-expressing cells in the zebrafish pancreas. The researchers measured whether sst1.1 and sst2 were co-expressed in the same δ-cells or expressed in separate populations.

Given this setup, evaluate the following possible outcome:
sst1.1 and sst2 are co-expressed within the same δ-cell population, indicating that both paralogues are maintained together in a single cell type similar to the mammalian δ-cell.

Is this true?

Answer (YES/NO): NO